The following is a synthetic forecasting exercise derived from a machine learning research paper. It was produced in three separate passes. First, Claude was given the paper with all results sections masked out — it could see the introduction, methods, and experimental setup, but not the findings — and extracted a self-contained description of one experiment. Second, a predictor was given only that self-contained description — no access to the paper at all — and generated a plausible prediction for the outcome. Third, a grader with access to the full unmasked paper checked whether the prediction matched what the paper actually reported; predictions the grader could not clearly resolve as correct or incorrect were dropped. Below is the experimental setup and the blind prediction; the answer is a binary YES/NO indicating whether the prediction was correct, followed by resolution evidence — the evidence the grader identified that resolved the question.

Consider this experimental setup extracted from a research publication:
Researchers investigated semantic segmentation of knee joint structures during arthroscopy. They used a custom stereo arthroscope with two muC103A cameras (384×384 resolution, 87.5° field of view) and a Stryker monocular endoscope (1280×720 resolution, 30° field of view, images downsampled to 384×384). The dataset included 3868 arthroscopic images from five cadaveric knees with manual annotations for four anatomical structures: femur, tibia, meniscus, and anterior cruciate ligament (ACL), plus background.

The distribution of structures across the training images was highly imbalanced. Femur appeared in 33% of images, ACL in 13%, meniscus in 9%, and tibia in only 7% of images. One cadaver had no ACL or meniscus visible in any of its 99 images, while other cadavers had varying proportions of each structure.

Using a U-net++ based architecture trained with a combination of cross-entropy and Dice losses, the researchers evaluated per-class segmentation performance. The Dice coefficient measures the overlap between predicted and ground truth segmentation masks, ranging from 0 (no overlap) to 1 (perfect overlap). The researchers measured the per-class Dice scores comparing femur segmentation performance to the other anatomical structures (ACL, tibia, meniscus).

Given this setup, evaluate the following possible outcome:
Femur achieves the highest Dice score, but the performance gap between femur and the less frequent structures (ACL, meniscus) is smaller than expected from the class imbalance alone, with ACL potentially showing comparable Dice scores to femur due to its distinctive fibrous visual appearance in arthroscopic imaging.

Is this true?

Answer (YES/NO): NO